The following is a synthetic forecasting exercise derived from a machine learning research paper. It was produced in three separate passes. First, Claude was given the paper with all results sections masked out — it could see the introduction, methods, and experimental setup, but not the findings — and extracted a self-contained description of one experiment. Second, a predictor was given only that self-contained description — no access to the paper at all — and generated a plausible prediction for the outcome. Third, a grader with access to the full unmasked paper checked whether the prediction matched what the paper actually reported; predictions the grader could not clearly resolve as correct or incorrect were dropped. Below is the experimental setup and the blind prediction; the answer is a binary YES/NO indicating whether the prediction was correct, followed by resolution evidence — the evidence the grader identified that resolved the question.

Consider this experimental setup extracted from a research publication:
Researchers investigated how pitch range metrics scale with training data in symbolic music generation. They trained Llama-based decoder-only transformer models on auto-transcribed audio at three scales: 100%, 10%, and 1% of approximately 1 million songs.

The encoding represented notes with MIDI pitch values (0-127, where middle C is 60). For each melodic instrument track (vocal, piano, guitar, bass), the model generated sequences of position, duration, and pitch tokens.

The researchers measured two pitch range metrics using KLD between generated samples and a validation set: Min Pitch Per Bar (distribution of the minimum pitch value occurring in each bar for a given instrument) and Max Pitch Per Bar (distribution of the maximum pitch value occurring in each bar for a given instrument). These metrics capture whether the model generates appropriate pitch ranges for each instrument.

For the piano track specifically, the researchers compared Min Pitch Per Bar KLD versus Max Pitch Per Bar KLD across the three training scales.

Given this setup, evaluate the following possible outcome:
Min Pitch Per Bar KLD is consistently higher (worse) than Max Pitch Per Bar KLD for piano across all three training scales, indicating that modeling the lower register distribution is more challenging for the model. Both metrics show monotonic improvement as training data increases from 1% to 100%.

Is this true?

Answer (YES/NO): NO